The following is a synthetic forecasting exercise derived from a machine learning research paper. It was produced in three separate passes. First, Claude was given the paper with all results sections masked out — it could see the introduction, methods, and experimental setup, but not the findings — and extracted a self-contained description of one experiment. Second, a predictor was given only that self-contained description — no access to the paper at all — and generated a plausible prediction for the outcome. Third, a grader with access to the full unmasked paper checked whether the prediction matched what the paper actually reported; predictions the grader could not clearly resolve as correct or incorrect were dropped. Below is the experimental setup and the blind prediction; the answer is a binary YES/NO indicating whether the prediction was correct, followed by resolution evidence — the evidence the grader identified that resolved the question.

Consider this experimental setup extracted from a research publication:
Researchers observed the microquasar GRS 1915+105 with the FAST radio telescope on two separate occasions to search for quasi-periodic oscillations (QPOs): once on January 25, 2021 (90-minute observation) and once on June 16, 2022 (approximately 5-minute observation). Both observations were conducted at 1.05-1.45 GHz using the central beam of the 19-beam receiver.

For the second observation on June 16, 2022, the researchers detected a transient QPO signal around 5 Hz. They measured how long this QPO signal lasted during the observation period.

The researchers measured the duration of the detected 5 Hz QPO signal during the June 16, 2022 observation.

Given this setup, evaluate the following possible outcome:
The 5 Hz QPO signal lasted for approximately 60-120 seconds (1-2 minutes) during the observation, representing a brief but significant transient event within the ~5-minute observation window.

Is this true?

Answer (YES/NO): YES